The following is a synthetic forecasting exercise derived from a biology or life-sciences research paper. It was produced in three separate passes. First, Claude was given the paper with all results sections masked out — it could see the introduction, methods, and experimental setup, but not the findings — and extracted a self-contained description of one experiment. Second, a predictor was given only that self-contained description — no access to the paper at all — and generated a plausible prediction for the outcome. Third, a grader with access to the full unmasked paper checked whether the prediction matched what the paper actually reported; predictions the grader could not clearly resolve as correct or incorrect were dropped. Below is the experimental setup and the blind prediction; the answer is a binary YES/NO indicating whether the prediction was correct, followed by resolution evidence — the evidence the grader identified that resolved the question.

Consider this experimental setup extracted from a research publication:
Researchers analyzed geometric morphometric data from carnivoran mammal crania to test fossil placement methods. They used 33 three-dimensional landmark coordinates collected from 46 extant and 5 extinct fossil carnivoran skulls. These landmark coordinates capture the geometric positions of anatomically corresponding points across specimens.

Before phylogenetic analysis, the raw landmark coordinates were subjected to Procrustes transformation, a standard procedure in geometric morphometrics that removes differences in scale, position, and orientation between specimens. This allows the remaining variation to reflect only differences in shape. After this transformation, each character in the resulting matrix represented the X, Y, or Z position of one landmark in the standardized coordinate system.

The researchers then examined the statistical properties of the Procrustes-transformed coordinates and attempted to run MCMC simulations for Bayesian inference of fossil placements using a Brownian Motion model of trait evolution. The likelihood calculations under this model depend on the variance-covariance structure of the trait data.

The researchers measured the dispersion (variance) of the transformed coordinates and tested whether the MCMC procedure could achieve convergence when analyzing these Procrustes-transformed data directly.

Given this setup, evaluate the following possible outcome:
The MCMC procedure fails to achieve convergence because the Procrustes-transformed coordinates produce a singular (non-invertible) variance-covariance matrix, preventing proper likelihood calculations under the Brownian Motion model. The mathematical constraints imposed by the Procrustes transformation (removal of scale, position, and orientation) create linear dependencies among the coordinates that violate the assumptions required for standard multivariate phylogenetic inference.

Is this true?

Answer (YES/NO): NO